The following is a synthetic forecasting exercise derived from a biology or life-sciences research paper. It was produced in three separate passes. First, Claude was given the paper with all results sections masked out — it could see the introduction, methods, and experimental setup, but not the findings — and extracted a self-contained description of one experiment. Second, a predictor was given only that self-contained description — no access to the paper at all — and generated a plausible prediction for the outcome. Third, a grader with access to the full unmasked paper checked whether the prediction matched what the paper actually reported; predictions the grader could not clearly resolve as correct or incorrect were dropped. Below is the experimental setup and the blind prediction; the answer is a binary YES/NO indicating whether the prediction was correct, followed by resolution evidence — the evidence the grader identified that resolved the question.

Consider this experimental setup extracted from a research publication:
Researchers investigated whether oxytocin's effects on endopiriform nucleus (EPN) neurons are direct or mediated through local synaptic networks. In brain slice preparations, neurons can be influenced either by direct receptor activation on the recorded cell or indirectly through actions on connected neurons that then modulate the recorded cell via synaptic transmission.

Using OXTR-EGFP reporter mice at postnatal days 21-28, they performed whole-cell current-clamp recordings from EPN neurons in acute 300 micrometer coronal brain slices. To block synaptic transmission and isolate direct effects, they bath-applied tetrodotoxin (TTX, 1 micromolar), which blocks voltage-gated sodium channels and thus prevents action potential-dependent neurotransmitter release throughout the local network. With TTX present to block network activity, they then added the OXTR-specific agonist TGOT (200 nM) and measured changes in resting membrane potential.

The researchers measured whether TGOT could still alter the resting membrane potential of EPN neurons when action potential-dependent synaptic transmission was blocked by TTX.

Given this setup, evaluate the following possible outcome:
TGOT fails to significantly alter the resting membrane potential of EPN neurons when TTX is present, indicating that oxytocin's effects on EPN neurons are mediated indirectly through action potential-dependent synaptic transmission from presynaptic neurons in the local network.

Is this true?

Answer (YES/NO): NO